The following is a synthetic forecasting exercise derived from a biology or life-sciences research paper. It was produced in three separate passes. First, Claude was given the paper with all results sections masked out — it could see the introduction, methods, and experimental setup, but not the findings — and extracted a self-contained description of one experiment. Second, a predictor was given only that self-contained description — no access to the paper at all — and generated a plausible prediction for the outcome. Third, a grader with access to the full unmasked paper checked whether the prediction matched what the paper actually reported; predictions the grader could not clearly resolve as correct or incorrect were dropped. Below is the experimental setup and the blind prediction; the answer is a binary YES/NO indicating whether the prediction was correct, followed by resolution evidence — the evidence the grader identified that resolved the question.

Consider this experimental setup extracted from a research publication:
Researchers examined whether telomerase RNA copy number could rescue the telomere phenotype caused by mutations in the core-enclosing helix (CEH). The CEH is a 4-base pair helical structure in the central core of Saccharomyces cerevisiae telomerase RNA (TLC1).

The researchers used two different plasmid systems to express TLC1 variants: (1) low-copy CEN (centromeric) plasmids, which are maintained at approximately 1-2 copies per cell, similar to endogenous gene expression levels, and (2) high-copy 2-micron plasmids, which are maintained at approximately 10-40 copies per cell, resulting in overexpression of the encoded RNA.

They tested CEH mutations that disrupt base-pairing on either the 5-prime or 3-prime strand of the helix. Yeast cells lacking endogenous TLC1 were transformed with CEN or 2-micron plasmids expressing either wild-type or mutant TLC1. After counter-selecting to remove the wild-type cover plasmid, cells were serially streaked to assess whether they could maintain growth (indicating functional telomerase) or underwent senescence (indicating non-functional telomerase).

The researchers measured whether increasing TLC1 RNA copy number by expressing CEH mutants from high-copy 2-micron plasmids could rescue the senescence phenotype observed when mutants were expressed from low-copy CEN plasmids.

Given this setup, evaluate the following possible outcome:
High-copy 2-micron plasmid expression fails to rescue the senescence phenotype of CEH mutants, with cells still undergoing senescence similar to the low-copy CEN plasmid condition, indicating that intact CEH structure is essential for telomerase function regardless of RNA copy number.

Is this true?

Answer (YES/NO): YES